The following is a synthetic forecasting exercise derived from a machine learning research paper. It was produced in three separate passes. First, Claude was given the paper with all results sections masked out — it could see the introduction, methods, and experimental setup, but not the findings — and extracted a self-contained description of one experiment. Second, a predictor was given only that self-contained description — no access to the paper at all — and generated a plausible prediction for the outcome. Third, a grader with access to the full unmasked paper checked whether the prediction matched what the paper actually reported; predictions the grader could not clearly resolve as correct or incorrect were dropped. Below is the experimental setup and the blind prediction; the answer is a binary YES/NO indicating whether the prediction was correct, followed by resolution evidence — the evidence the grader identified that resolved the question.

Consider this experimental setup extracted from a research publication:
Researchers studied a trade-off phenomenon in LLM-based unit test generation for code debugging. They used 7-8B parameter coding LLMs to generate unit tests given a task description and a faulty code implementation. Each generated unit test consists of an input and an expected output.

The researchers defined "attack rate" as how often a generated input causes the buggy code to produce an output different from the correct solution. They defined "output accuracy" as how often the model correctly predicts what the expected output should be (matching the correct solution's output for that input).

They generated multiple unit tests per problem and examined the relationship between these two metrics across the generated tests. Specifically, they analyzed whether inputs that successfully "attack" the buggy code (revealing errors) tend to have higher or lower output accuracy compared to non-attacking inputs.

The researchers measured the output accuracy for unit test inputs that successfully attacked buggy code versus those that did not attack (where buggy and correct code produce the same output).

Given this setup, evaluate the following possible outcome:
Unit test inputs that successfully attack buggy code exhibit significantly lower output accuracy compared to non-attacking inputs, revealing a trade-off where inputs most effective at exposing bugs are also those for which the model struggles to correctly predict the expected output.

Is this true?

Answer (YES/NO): YES